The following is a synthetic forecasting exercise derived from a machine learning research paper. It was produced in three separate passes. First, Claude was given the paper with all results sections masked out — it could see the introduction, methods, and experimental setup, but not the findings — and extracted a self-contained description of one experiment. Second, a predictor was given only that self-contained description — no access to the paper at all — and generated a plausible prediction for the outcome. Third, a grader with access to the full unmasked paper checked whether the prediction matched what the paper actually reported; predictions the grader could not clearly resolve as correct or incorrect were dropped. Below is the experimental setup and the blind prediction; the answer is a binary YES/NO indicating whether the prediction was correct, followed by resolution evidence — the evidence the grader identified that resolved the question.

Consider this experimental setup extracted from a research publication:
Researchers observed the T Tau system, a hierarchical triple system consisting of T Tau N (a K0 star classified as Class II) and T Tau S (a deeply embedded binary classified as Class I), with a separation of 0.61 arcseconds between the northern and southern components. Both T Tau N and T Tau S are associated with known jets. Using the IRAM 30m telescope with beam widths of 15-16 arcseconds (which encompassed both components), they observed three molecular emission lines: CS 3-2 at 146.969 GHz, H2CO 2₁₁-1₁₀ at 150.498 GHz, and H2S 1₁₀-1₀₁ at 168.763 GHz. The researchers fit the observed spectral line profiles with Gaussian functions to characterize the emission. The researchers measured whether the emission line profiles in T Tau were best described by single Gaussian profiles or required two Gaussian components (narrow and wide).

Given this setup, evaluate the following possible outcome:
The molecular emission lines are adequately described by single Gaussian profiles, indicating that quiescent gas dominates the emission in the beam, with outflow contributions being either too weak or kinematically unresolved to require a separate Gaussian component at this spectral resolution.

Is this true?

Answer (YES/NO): NO